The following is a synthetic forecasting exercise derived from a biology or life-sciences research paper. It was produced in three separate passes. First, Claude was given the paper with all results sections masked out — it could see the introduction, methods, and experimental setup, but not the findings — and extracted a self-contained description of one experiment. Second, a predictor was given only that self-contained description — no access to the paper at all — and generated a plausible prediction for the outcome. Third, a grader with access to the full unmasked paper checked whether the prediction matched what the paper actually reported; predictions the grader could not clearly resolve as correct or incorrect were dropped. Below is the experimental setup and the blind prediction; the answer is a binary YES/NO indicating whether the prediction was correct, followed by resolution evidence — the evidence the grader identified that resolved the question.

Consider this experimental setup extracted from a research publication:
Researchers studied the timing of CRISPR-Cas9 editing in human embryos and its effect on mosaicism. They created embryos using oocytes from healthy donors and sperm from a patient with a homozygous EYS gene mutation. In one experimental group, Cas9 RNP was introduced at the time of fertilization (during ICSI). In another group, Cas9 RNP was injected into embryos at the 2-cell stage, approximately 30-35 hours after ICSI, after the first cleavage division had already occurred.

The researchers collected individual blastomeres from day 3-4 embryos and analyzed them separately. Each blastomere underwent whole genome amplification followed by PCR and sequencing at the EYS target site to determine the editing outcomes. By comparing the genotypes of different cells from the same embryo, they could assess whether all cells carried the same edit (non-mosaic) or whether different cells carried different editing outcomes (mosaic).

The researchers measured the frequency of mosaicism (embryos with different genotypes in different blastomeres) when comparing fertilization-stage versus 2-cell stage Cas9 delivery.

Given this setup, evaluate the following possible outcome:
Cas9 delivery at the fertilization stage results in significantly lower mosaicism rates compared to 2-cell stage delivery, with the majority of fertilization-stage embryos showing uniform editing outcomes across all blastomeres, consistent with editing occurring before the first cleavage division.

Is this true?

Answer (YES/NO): YES